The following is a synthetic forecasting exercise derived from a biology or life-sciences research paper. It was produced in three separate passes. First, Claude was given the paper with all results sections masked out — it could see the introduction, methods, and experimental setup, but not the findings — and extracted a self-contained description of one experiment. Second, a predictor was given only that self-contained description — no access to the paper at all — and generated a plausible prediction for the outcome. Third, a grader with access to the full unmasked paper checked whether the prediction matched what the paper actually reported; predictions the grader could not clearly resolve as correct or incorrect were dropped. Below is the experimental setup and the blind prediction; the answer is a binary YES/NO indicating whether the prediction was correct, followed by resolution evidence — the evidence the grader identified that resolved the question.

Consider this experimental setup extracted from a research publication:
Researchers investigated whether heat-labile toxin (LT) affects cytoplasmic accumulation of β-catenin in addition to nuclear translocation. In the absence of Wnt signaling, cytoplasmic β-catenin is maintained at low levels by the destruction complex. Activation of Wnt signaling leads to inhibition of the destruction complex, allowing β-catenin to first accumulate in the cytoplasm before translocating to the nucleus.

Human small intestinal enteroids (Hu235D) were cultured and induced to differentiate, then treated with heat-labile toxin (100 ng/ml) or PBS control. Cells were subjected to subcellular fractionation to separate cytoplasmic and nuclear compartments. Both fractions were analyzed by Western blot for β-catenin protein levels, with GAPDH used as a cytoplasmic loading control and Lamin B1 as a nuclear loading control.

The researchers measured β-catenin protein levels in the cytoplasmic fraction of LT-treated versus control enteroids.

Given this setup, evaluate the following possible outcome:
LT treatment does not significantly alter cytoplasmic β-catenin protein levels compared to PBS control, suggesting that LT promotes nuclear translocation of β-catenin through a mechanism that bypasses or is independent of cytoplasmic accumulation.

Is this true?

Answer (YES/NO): NO